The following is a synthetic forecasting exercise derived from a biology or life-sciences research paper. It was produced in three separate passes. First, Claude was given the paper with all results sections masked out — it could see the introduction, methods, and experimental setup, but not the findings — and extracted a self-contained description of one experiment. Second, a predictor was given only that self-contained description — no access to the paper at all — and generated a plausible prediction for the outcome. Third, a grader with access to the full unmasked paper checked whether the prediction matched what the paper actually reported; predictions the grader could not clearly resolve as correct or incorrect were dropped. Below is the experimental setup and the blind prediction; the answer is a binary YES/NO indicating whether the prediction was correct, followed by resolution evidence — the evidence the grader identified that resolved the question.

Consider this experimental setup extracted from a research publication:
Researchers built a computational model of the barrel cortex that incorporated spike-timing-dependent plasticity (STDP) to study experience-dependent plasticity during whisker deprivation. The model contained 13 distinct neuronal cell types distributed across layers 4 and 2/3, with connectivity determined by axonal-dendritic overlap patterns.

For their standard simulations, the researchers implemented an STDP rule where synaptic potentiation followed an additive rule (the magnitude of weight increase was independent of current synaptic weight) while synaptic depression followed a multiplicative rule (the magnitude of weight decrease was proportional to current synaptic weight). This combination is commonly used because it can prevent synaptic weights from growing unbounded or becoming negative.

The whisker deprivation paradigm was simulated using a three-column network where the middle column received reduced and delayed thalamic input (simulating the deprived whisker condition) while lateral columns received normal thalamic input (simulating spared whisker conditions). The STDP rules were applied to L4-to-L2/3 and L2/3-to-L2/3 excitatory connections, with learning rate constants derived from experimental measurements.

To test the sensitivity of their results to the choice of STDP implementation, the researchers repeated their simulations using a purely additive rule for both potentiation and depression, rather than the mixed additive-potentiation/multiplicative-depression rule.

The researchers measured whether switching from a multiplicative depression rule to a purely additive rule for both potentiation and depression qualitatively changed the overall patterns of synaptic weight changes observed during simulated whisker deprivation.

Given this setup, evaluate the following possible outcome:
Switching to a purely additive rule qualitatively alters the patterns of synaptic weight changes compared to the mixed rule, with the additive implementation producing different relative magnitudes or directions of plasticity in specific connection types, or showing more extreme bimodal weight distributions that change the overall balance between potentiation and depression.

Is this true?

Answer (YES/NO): NO